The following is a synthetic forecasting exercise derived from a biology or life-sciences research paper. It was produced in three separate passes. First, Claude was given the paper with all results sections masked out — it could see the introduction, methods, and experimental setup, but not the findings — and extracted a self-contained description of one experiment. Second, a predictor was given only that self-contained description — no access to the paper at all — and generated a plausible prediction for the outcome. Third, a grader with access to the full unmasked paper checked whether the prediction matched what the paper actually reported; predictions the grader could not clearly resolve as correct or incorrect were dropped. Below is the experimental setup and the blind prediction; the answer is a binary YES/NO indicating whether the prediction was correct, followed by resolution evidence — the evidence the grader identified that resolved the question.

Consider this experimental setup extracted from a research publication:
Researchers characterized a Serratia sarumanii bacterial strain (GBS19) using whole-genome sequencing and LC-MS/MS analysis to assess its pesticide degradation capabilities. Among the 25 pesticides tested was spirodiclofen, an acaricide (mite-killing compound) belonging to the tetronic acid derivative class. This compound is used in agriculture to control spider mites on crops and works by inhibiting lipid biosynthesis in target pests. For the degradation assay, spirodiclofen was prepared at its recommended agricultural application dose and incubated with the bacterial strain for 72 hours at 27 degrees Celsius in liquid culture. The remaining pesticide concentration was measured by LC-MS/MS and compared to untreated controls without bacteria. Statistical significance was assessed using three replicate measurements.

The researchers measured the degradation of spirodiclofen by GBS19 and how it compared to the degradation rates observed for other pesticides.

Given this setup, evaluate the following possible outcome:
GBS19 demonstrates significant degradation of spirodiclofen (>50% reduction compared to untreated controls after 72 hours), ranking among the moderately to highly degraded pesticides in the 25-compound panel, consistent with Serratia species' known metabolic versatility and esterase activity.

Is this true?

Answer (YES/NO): NO